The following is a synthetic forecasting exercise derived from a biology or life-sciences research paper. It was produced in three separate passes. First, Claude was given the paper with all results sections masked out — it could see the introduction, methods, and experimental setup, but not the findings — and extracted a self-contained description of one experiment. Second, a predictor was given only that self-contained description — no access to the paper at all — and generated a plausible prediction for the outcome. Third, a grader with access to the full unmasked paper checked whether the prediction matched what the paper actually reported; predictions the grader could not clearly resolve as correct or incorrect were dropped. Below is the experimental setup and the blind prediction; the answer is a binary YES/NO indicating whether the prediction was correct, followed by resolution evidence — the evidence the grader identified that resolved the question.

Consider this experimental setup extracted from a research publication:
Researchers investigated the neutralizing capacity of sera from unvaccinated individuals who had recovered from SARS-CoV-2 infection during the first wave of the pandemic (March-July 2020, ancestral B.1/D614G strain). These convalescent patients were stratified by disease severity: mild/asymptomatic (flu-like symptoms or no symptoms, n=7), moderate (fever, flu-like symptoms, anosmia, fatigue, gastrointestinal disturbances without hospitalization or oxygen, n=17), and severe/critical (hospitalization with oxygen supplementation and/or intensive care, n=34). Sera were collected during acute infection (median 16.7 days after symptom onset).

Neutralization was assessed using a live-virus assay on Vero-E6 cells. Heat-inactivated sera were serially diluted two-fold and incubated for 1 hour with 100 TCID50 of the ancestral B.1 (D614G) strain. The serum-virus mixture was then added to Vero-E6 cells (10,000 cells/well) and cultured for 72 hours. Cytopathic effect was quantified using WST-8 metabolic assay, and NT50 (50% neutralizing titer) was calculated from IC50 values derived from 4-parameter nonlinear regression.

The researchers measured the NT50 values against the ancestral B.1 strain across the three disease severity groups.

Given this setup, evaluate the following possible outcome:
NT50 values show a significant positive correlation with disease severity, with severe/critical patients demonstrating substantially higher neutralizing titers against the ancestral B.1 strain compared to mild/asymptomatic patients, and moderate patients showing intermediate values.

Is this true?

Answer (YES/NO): NO